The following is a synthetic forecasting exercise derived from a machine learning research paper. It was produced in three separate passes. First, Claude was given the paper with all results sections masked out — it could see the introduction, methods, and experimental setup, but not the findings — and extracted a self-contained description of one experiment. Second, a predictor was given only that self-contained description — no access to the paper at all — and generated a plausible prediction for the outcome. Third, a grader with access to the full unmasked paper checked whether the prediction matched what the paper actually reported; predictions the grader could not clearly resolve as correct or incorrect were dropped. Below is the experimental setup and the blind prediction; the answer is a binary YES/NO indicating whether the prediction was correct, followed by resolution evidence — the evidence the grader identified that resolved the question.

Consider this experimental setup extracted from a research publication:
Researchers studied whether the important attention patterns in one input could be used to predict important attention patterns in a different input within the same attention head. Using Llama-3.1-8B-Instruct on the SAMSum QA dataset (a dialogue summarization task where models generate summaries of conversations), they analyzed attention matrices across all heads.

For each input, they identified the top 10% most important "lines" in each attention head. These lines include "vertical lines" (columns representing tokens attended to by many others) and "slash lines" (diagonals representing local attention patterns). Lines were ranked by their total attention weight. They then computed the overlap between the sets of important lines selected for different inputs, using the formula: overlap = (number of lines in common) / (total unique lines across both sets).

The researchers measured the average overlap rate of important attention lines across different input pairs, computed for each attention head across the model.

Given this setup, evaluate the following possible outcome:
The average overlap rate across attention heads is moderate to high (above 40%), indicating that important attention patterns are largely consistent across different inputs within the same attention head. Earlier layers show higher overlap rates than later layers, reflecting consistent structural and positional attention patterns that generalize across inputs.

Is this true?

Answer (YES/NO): NO